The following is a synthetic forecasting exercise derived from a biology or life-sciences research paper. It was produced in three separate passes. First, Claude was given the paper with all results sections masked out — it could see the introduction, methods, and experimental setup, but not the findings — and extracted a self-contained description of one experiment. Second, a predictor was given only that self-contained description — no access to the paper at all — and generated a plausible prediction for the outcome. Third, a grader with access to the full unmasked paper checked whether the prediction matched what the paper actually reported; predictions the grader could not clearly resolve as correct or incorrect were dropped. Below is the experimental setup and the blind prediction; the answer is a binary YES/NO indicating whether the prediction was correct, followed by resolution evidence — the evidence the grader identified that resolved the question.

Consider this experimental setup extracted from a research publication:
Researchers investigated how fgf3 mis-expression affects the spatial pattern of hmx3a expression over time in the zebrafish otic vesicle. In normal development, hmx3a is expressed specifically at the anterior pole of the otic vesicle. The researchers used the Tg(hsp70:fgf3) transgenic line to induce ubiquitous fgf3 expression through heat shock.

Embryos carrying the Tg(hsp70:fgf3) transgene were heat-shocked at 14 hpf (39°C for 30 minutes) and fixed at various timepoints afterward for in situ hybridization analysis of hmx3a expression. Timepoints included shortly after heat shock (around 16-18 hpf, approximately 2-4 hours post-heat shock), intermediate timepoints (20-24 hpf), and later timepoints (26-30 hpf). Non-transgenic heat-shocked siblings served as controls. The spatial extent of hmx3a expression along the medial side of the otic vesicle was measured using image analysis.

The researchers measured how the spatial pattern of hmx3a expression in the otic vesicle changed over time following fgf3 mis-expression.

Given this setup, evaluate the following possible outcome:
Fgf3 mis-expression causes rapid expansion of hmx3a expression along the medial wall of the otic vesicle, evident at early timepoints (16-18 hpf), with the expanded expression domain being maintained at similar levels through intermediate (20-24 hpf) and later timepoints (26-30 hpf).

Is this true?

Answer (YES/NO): YES